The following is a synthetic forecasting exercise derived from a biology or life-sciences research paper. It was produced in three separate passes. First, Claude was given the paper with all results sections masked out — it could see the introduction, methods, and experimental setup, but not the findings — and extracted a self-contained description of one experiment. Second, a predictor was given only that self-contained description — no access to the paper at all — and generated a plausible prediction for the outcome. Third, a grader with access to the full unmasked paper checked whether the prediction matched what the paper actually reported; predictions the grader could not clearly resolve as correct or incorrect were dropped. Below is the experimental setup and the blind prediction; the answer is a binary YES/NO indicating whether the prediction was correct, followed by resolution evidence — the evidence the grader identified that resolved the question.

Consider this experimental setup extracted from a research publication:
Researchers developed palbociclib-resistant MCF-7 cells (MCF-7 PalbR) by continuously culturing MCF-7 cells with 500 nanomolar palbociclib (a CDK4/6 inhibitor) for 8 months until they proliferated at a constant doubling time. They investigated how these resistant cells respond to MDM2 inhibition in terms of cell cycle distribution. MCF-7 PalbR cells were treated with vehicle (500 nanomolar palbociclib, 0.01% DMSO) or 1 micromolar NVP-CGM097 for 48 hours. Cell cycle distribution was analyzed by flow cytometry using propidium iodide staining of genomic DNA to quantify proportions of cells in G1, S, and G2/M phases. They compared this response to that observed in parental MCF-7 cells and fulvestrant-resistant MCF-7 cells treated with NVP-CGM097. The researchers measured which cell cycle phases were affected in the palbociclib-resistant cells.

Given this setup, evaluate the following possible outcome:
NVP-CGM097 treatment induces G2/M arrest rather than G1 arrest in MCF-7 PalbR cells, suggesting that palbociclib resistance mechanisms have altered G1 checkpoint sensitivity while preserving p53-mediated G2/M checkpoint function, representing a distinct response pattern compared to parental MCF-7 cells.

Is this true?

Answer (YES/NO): NO